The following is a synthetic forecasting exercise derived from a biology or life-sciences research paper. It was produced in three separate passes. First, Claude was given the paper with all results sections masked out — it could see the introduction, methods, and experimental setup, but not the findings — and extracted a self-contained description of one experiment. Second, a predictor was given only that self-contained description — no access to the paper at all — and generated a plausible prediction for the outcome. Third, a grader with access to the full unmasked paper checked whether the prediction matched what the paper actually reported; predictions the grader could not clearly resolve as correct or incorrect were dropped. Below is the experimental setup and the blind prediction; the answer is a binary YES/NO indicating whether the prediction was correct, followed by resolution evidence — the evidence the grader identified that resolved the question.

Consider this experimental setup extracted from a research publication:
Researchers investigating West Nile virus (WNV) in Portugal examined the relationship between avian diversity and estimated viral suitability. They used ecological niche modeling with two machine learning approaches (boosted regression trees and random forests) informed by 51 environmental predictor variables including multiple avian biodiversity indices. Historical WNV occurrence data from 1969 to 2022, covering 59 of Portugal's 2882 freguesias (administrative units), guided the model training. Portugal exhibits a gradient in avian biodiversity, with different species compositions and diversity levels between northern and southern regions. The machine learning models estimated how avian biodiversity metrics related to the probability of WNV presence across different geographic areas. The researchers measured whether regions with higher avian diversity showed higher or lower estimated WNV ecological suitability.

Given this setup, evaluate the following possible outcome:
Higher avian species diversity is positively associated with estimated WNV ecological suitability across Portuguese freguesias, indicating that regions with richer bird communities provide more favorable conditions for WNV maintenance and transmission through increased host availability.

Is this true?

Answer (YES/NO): YES